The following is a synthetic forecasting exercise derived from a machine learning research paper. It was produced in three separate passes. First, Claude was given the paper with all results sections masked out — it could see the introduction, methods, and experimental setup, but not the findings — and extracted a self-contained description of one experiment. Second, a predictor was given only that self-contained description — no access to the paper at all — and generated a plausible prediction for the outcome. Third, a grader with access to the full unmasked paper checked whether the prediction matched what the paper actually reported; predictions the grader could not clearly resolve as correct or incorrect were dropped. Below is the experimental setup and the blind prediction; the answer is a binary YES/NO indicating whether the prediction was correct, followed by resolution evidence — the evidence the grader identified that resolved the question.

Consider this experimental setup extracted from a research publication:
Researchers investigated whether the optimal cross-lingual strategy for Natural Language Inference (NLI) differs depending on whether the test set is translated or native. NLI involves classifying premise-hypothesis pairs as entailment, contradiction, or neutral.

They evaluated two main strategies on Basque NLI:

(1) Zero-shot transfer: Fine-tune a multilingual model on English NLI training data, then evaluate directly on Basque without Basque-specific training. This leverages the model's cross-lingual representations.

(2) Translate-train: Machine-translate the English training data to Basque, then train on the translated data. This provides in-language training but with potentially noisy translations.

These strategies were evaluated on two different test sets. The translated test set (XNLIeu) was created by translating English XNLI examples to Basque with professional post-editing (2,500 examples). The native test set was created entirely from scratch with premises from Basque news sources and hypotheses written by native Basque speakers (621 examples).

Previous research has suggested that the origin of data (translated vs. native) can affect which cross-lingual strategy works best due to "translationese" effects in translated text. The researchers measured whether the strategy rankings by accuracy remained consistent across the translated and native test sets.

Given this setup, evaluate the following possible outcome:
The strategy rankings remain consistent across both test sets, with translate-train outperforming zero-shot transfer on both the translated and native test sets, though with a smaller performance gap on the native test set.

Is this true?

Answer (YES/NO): YES